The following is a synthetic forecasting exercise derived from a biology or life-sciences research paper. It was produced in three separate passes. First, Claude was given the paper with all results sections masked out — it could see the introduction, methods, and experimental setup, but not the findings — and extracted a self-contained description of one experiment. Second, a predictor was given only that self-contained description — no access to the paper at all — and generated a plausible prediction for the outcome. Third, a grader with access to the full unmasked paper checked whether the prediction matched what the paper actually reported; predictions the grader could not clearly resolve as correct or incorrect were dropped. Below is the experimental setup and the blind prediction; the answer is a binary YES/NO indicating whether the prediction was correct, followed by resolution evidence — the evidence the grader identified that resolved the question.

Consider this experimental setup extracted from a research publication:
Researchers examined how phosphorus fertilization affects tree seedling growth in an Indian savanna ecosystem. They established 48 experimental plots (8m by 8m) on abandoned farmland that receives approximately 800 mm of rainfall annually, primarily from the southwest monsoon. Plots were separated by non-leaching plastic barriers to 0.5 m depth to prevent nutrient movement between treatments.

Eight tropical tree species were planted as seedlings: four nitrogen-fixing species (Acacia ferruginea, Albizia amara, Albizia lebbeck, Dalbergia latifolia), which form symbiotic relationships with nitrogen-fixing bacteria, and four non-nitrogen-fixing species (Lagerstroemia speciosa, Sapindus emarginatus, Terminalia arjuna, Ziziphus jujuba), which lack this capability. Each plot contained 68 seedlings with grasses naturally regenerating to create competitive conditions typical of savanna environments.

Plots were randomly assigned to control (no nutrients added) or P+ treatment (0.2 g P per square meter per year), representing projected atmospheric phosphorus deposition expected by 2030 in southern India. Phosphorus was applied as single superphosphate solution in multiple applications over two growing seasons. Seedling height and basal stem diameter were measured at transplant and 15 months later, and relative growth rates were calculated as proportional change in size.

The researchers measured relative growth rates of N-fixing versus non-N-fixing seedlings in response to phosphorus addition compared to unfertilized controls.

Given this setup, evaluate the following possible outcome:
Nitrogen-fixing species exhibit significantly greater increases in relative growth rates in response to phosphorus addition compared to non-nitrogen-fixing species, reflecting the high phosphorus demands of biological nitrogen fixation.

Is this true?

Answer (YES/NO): NO